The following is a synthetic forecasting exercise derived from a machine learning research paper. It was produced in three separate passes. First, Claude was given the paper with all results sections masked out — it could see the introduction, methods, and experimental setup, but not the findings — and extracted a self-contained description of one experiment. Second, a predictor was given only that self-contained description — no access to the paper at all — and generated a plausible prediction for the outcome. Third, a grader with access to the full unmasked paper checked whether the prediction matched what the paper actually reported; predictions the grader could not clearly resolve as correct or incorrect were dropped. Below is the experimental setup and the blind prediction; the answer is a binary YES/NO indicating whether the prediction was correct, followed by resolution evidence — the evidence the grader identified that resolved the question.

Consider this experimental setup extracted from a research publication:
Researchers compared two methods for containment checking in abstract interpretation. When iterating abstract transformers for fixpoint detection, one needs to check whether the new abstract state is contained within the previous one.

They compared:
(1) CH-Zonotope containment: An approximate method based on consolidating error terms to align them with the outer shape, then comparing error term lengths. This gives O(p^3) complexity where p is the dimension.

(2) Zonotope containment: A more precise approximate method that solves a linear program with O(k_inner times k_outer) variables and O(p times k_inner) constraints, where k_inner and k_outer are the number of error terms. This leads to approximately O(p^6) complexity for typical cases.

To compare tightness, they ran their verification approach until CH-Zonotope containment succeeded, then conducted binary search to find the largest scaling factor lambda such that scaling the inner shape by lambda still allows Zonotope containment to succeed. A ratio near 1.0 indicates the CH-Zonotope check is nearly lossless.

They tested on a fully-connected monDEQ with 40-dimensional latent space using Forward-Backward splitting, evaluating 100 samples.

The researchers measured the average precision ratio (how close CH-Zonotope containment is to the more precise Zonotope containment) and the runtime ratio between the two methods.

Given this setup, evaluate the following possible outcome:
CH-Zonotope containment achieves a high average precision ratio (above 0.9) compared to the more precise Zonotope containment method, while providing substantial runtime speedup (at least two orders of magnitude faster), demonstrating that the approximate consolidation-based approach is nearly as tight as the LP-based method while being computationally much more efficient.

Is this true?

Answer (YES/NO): YES